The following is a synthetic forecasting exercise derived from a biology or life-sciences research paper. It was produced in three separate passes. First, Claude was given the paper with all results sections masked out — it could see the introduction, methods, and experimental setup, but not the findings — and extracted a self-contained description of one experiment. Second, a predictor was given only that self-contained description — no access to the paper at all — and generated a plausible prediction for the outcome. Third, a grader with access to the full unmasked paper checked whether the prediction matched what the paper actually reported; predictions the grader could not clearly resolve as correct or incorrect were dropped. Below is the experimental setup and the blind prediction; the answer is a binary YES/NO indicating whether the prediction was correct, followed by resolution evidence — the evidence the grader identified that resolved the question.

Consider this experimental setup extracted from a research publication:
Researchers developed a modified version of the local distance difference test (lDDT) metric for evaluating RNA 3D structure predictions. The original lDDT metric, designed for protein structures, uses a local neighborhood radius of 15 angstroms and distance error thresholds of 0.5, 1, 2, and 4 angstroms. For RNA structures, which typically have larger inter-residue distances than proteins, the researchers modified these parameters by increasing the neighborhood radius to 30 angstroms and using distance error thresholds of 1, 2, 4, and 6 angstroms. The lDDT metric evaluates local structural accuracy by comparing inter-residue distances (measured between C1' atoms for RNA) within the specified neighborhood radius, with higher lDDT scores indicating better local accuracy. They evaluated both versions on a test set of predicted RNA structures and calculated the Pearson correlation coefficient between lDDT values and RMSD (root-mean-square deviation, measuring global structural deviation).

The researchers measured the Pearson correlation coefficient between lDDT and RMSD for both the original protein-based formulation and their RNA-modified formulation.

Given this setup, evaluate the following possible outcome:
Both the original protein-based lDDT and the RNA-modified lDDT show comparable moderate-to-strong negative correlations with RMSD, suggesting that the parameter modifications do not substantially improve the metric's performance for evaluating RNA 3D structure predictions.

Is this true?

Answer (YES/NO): NO